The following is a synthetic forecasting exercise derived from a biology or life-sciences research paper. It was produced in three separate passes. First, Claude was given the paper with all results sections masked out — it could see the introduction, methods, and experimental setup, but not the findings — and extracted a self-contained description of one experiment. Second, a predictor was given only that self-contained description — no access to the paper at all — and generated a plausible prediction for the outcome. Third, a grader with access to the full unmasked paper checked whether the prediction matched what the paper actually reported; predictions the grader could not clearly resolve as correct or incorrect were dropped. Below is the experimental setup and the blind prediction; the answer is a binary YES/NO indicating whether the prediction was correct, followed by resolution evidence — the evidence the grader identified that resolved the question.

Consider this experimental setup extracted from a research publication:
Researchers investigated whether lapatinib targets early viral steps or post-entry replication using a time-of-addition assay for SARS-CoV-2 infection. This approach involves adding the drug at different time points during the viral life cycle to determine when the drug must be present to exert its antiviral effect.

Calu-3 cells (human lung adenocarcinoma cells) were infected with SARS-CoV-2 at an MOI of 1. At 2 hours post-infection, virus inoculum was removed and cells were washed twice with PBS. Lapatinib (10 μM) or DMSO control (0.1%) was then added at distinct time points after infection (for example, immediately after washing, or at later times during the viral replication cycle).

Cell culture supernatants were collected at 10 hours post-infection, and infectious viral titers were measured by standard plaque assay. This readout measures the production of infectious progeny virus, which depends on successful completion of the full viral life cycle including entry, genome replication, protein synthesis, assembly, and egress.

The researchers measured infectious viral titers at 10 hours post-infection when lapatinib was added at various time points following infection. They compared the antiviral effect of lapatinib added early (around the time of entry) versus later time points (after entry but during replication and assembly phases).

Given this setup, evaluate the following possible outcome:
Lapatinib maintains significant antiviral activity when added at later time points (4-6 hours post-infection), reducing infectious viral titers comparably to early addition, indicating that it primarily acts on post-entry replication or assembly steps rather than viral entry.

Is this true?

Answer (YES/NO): NO